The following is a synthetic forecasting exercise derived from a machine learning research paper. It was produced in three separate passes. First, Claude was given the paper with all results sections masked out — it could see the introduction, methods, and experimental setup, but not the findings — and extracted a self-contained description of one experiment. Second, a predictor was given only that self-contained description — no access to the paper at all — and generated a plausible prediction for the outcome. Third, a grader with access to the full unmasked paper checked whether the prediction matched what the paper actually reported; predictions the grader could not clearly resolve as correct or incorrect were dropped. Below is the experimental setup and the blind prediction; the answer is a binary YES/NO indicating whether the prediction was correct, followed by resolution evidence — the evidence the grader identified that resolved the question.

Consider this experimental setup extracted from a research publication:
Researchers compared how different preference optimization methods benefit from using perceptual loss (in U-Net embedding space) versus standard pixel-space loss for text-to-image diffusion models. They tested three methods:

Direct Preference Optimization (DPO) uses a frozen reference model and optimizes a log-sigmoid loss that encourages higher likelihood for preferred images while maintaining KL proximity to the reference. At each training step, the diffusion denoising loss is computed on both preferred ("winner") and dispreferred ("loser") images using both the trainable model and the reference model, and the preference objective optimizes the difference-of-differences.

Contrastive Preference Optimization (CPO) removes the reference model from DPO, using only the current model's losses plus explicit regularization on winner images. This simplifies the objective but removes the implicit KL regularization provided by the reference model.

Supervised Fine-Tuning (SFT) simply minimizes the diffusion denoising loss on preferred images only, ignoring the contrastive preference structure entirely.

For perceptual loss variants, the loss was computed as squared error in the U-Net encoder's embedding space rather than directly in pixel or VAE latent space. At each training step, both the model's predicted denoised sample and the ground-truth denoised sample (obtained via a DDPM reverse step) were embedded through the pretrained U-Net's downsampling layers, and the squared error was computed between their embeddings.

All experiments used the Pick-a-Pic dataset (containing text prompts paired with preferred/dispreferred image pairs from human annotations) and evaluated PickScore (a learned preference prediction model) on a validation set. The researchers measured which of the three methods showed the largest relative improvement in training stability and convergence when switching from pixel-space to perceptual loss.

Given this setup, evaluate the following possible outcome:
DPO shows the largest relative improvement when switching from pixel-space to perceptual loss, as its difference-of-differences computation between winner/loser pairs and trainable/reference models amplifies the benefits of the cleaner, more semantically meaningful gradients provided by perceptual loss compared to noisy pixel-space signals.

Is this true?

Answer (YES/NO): NO